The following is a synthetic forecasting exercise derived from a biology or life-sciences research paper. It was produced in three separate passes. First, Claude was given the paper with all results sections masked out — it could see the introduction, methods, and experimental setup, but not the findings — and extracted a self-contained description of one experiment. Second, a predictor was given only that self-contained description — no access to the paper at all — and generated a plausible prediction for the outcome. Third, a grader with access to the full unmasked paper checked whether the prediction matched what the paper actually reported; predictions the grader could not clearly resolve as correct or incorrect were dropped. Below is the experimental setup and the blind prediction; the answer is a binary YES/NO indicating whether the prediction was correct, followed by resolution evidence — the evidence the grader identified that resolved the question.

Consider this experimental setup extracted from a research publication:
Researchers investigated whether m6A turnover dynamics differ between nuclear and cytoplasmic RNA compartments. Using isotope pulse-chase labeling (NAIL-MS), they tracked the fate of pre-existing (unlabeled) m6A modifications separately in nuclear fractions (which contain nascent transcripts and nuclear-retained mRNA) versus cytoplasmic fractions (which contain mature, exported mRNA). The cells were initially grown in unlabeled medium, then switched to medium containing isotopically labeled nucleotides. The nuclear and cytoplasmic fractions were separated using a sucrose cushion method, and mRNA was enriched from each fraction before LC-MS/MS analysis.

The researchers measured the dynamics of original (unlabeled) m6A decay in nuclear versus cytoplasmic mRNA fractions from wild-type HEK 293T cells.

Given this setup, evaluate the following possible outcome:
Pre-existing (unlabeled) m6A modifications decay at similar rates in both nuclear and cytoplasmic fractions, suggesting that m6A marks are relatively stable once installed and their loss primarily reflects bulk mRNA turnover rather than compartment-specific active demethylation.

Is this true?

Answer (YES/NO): NO